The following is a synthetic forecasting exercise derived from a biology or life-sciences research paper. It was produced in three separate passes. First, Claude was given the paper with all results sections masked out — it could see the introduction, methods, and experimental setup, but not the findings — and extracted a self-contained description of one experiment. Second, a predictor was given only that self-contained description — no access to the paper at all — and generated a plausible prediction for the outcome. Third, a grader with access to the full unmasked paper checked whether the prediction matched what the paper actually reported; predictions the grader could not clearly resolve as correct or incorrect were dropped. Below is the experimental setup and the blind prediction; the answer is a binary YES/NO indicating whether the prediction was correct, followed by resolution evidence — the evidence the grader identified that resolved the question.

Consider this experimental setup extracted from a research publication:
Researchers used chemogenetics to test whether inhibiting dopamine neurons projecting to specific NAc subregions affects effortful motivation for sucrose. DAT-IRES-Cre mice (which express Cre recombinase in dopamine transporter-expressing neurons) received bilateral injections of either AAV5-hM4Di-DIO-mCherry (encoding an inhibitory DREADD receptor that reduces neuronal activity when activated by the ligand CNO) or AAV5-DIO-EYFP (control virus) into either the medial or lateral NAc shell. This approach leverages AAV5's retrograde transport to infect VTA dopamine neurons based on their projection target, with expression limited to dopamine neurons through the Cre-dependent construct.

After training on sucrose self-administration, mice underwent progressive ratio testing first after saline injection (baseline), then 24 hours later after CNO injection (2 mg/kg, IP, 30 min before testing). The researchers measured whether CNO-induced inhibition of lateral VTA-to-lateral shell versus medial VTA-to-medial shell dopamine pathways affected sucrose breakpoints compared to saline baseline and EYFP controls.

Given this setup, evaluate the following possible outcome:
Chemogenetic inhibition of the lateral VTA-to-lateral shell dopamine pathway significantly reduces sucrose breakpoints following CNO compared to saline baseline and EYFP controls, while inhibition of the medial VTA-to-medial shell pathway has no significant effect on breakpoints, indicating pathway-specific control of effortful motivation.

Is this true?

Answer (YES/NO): NO